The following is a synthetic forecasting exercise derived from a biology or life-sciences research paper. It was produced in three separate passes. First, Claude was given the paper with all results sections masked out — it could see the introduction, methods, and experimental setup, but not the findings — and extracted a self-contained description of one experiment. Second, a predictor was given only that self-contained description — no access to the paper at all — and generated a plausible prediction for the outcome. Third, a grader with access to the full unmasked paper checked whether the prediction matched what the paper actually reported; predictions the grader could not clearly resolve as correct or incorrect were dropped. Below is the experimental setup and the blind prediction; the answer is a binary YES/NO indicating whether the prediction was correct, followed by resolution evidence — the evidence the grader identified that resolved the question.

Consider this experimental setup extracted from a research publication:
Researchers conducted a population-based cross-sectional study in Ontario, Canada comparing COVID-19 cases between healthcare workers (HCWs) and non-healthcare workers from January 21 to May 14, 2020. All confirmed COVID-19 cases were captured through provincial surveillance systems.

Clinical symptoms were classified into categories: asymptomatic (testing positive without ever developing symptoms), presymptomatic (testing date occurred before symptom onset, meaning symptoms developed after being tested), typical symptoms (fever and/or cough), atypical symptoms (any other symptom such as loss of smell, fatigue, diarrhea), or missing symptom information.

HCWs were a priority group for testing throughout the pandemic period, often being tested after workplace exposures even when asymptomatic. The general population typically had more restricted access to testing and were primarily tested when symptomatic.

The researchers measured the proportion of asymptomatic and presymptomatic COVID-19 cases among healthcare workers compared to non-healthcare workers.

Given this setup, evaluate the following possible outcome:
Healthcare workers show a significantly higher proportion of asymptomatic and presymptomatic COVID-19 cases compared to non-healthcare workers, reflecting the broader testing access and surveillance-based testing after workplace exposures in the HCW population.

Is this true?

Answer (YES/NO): YES